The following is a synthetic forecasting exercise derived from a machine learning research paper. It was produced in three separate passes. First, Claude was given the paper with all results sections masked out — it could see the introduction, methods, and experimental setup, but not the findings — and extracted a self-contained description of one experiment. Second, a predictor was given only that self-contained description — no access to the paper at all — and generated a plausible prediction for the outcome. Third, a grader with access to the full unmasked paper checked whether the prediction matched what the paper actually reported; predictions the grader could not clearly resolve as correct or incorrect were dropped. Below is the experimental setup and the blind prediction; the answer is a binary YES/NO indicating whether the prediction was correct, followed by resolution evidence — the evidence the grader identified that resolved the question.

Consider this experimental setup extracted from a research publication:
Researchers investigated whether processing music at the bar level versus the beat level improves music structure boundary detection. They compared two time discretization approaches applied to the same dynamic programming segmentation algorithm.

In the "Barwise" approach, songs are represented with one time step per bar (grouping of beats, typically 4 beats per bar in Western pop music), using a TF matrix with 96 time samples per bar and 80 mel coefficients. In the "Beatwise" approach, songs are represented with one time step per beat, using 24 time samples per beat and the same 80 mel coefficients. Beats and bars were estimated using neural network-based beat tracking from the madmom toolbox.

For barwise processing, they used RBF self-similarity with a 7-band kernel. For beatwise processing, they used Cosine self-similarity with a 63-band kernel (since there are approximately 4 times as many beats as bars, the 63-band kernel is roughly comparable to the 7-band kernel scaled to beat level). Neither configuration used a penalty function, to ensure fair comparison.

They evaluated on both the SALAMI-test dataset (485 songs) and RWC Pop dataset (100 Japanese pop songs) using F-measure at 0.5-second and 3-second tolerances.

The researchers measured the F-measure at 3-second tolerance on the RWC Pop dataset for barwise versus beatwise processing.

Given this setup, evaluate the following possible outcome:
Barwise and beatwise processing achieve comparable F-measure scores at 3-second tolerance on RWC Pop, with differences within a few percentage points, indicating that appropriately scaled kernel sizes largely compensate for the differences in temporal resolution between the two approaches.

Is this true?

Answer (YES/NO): NO